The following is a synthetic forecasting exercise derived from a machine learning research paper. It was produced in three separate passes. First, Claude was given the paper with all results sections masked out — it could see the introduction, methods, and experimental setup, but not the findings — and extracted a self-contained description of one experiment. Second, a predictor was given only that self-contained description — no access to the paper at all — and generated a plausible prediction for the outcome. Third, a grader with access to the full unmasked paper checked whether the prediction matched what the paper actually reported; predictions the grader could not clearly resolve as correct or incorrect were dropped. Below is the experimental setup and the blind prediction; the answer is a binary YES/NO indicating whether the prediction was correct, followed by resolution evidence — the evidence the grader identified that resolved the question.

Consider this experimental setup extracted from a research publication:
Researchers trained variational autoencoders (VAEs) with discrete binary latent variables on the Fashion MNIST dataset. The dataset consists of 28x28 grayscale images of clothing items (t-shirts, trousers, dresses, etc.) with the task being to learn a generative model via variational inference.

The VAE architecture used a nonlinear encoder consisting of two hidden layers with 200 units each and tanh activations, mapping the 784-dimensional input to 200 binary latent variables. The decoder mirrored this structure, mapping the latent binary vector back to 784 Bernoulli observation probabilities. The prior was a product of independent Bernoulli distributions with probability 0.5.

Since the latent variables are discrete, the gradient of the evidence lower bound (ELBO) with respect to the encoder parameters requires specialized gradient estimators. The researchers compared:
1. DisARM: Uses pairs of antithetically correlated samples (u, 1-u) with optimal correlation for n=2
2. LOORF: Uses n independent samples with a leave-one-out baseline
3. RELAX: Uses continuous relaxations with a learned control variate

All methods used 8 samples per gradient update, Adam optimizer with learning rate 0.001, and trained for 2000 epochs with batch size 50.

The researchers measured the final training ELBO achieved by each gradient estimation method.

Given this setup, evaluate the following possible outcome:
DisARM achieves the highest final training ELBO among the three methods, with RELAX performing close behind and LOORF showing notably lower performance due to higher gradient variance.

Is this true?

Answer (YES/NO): NO